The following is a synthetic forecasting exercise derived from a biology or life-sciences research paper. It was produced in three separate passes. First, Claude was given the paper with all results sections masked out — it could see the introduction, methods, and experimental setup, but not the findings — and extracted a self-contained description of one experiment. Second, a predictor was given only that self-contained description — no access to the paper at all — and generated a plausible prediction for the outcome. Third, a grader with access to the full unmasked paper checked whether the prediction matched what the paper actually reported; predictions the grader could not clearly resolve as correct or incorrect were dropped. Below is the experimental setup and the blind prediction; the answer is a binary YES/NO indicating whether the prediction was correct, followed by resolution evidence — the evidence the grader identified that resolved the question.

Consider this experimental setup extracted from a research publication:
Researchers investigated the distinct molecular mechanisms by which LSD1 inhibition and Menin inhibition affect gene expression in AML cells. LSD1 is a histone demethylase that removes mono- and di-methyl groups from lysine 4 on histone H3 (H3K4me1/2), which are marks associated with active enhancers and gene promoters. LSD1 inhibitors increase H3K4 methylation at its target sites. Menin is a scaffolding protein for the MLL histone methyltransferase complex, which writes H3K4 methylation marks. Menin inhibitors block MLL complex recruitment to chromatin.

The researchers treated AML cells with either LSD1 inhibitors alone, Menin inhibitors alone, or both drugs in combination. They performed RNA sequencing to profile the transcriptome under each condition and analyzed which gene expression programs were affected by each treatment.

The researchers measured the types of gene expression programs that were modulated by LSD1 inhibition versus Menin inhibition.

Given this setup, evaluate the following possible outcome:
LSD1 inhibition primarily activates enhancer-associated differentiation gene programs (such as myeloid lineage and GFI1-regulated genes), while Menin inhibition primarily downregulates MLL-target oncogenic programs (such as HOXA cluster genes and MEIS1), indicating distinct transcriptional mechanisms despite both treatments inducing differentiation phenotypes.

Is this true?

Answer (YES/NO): YES